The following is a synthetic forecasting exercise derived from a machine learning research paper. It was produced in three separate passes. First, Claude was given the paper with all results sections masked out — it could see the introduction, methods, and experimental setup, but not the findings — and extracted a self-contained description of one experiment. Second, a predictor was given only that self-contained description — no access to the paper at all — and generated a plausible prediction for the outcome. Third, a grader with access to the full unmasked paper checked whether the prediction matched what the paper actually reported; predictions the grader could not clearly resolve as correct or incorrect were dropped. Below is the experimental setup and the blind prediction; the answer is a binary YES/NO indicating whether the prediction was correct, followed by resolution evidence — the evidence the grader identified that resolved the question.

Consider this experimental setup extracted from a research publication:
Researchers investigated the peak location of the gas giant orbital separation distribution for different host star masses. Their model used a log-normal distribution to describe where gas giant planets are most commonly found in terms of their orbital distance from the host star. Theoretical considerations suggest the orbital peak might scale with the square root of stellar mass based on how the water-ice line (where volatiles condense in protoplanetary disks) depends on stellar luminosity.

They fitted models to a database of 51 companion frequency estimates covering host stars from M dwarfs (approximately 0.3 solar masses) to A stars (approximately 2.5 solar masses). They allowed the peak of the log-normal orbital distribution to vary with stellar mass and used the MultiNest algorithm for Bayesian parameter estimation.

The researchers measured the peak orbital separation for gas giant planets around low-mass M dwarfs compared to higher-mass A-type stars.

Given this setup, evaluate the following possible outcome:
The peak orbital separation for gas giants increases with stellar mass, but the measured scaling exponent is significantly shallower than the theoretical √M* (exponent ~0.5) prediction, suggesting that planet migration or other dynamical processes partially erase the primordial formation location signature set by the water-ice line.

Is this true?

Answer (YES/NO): NO